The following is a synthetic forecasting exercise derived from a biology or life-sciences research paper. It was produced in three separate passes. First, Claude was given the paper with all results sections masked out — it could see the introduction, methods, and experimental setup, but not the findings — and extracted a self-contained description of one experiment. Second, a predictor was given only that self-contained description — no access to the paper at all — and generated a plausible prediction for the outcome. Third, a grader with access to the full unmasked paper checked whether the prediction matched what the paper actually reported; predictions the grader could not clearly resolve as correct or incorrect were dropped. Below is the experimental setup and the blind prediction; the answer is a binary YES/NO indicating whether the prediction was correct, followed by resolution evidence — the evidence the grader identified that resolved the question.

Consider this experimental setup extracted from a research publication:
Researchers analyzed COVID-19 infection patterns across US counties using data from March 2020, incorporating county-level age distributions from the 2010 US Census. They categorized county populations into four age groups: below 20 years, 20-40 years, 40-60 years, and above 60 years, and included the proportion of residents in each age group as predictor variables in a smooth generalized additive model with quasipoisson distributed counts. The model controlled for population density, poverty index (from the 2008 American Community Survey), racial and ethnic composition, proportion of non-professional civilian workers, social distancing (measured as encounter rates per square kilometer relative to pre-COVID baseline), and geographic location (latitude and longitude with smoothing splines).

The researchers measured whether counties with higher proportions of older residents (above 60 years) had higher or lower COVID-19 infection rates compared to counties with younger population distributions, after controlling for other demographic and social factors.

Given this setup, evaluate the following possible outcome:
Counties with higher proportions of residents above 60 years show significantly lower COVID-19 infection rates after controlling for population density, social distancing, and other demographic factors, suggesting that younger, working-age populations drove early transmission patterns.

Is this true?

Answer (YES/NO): NO